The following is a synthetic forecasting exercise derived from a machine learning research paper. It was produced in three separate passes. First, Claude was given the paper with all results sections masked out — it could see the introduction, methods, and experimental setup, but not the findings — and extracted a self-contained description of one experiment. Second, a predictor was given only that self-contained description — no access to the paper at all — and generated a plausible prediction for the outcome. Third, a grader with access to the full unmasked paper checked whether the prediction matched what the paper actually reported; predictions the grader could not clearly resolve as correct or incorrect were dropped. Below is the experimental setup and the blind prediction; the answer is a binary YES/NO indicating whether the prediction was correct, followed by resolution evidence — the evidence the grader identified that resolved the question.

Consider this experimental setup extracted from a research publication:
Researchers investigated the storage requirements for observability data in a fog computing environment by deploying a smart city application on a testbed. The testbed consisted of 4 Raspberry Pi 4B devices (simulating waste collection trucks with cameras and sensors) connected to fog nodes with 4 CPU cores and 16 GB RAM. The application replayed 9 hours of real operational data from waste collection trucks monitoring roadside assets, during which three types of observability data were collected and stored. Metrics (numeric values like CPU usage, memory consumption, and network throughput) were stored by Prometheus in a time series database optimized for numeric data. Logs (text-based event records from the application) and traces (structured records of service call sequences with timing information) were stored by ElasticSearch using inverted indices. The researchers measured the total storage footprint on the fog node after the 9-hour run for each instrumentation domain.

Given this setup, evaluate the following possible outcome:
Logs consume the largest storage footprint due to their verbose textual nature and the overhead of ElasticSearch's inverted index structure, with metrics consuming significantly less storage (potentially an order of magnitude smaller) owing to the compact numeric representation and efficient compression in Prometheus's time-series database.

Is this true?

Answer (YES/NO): NO